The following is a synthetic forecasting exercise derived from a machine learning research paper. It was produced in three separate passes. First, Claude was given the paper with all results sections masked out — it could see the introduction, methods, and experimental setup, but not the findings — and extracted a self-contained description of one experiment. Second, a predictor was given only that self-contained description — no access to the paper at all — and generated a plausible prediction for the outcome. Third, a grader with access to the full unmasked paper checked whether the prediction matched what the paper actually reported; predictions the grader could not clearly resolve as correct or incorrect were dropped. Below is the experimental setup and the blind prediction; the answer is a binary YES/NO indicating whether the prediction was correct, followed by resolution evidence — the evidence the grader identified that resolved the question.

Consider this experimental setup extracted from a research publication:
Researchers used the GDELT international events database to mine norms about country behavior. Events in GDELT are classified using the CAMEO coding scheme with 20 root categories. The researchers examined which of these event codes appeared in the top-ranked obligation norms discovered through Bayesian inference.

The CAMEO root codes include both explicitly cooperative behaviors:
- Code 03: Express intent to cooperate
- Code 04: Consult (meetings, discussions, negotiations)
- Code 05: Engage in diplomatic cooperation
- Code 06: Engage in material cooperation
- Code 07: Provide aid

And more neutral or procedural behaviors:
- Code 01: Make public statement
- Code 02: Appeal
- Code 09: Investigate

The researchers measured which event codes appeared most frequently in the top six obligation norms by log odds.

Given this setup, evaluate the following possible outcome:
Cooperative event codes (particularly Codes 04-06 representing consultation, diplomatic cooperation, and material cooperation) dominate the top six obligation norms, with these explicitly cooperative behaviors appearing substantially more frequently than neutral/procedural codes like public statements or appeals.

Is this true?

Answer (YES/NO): YES